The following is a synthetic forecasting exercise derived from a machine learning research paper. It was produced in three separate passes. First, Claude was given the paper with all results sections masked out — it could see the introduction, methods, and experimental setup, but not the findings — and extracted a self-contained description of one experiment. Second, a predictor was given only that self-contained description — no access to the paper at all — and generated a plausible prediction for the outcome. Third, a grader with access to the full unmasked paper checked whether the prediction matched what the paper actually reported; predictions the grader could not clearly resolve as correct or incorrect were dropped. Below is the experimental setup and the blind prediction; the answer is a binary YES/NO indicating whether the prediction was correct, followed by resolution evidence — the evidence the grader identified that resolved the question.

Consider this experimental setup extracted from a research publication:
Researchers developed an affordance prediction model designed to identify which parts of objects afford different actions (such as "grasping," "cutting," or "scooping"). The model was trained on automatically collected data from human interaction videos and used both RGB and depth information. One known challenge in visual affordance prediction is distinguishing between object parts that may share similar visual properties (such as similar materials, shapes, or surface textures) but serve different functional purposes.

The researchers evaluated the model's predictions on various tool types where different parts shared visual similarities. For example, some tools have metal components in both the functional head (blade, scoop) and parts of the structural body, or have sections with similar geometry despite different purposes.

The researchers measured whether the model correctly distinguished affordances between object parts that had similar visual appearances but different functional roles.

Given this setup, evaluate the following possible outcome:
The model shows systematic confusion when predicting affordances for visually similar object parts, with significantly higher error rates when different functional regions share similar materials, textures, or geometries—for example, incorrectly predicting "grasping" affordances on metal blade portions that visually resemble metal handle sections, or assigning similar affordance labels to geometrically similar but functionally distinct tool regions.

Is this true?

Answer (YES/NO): NO